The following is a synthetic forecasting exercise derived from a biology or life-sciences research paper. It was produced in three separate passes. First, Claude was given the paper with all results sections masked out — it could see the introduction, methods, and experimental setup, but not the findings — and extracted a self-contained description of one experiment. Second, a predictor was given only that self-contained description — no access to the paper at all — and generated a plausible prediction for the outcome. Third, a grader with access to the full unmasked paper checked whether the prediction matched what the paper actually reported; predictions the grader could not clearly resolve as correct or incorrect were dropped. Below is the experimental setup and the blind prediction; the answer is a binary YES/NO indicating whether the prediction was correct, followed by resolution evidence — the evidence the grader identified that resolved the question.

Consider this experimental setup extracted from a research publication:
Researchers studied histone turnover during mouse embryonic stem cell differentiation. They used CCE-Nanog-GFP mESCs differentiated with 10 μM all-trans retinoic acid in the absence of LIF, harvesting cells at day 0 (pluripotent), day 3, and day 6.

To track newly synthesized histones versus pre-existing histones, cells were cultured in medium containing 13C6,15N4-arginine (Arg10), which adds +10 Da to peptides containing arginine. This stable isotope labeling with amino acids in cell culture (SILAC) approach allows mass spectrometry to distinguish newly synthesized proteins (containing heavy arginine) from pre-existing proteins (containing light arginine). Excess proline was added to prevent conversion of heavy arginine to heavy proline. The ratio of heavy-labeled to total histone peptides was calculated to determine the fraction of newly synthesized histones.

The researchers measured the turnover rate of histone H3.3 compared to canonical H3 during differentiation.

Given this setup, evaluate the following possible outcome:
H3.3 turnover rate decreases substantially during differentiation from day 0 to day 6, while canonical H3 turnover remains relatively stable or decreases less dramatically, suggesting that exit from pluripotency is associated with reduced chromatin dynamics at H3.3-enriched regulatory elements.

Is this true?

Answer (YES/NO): NO